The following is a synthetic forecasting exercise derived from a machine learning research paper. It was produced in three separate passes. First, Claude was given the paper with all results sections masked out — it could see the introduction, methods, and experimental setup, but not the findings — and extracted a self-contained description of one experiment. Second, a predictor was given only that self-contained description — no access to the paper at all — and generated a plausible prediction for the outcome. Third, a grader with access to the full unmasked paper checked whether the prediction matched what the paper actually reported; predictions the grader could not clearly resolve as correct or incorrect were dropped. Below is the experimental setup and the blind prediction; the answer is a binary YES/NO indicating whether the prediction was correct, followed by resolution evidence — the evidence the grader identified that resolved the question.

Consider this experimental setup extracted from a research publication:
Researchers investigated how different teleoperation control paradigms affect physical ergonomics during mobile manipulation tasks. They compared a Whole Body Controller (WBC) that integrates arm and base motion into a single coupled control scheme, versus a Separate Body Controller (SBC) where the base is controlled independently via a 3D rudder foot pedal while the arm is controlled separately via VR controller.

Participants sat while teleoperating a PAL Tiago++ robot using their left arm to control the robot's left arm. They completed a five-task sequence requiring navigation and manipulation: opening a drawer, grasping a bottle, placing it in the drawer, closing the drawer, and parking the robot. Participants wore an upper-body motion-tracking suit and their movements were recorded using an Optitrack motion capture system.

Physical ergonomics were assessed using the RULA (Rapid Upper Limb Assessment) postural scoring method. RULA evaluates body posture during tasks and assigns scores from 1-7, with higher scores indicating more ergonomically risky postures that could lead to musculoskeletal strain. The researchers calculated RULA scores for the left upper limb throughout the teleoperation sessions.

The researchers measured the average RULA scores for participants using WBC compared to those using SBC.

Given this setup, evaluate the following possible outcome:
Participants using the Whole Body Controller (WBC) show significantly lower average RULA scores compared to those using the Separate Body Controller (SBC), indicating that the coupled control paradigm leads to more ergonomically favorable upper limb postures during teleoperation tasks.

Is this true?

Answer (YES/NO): NO